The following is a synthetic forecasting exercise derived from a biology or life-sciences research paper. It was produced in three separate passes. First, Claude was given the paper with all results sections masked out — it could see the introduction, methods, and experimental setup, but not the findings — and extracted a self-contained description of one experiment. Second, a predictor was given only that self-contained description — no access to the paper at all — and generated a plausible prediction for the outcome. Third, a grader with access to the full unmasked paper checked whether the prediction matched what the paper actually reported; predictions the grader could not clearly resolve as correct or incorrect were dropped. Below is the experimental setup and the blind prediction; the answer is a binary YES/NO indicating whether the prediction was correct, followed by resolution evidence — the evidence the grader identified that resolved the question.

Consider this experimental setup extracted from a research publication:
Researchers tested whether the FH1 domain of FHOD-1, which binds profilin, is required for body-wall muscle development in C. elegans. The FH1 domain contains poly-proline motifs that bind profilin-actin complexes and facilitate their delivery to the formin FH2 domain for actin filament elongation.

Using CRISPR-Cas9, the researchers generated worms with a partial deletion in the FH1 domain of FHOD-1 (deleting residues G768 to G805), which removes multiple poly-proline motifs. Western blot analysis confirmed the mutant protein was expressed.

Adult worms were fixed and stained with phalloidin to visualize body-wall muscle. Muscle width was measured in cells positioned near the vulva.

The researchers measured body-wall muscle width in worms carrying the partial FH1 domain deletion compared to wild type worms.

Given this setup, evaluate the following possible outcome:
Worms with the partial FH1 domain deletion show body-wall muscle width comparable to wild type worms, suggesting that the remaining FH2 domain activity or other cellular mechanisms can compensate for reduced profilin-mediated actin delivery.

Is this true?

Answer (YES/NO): NO